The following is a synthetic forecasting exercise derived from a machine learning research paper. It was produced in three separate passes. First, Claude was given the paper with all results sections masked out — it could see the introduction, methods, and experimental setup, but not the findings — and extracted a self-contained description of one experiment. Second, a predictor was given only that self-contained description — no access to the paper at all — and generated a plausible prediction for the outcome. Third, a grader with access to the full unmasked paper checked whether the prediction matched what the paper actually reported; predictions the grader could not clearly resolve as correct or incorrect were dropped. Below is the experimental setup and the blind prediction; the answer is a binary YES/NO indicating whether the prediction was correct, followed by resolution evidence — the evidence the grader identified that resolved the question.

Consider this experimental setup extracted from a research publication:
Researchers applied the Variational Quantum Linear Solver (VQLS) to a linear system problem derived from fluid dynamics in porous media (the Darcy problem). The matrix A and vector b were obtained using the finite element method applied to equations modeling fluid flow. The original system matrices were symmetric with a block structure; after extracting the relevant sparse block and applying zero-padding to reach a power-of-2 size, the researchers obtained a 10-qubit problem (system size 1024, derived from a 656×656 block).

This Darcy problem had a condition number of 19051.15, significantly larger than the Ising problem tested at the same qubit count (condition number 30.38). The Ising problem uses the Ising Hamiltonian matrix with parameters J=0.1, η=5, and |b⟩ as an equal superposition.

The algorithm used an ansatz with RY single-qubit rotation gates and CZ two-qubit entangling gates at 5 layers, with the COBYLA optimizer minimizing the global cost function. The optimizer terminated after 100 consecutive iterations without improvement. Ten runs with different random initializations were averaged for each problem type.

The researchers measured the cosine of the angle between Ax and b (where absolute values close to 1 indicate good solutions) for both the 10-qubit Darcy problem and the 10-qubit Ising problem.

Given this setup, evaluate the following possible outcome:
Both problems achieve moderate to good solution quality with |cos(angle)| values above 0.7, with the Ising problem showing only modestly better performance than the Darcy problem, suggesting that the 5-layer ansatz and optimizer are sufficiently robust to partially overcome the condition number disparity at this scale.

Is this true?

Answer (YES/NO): NO